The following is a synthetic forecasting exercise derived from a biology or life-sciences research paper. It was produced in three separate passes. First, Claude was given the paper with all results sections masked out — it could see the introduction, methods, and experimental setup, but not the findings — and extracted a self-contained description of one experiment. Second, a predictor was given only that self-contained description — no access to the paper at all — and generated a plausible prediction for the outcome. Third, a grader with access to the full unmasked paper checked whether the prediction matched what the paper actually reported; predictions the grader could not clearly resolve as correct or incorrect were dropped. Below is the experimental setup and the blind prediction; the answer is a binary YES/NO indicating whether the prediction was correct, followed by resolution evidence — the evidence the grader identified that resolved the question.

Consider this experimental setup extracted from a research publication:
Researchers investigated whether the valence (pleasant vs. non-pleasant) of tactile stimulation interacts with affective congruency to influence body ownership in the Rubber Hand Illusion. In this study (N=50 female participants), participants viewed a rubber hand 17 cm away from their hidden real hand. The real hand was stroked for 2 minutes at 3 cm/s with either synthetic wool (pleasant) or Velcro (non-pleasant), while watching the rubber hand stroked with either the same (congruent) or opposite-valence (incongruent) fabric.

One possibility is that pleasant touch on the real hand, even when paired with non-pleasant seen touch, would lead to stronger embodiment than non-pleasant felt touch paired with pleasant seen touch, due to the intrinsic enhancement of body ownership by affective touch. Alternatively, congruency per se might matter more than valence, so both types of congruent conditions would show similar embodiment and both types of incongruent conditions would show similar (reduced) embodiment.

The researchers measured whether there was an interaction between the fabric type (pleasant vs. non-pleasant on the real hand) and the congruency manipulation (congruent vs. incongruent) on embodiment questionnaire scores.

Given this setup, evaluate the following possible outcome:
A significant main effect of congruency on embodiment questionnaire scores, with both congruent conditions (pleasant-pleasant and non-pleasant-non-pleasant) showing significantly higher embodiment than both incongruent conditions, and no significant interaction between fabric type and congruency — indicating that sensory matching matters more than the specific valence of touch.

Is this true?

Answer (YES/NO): YES